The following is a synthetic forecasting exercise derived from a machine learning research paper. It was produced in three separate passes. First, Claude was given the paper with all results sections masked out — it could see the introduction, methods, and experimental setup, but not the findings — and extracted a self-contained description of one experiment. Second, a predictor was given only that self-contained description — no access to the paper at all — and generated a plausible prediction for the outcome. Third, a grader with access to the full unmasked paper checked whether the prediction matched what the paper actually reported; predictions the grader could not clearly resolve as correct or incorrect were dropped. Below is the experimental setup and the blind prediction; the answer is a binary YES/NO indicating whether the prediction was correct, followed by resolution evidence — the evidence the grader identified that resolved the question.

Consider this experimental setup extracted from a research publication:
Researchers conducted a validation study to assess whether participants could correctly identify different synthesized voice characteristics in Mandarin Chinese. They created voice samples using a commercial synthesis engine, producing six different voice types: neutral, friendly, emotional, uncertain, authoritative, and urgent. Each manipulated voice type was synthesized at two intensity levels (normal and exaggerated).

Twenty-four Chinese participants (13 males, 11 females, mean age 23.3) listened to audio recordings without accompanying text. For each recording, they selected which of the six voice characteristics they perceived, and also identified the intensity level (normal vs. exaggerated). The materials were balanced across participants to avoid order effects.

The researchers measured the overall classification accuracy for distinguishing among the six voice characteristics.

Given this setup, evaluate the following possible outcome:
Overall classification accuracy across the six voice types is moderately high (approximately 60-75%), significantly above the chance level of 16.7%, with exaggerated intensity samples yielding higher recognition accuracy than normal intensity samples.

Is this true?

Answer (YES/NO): NO